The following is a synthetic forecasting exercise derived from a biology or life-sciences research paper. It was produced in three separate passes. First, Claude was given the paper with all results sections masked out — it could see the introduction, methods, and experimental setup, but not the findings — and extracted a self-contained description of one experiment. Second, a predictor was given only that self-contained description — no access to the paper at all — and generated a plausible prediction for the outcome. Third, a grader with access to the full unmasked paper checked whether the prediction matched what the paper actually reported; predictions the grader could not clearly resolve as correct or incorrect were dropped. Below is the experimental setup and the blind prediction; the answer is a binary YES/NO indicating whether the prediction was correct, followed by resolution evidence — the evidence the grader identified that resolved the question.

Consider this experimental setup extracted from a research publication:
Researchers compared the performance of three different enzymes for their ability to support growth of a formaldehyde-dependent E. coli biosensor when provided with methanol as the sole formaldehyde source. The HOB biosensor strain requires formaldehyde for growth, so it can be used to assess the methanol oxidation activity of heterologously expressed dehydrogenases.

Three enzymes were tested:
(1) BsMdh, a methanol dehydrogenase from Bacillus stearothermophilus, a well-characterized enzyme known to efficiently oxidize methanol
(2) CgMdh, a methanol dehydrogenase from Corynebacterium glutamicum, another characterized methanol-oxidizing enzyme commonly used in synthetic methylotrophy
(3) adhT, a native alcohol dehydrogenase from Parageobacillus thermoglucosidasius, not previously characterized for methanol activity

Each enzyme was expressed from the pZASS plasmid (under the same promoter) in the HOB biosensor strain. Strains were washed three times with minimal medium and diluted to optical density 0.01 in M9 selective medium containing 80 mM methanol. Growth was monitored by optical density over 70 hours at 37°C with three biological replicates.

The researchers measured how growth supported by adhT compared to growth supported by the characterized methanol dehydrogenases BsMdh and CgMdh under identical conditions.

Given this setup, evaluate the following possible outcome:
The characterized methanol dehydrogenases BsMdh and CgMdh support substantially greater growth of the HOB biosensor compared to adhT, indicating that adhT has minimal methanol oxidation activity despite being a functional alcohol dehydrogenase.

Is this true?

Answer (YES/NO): NO